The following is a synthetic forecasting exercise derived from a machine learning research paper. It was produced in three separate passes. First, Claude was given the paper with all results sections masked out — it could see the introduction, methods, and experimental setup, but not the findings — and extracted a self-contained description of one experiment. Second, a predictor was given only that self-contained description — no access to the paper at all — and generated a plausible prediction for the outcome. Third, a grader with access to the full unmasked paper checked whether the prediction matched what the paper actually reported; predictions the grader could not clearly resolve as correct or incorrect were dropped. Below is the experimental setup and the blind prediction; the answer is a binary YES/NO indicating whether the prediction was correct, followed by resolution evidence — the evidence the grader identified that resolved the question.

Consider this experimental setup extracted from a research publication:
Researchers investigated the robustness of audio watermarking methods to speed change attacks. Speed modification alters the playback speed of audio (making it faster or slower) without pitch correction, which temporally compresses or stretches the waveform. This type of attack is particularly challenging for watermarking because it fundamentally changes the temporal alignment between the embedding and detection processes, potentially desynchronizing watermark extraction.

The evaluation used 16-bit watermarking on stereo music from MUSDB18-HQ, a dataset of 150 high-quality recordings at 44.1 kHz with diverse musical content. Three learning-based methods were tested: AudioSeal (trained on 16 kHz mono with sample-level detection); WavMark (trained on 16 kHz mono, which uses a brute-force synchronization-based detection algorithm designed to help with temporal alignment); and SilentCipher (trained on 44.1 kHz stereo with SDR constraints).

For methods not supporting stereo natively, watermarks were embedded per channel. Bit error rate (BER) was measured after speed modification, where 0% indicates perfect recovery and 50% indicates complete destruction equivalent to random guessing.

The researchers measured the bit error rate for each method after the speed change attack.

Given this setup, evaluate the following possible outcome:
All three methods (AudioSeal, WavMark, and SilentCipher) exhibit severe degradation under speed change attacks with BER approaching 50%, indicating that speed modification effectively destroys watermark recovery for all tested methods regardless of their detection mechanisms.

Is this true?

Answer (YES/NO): YES